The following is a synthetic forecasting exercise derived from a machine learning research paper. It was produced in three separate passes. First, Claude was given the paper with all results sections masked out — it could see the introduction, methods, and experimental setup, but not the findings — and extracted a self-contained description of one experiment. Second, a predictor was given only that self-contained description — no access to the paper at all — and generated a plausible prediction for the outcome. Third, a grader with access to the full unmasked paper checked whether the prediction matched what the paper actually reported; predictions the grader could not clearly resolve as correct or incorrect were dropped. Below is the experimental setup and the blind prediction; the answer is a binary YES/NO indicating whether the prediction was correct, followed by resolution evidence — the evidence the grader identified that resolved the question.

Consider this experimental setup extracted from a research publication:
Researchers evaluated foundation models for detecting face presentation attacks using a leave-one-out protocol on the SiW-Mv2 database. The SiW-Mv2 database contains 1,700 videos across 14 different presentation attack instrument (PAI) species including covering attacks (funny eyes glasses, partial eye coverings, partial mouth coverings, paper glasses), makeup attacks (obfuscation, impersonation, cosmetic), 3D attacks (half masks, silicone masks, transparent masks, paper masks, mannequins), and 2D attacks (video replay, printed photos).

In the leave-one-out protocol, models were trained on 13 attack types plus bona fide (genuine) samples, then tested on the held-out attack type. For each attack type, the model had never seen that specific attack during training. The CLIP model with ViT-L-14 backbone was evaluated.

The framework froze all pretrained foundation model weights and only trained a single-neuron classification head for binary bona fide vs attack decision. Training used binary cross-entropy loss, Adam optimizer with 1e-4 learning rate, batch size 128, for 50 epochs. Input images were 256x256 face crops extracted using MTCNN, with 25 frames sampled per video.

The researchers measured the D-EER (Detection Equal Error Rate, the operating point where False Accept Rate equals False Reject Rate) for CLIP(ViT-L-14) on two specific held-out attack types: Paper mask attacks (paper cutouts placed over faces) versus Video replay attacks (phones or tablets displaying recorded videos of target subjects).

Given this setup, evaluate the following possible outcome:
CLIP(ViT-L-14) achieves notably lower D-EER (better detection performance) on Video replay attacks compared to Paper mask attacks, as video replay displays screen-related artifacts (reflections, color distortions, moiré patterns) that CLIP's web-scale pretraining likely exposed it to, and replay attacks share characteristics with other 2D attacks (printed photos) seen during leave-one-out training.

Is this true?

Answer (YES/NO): NO